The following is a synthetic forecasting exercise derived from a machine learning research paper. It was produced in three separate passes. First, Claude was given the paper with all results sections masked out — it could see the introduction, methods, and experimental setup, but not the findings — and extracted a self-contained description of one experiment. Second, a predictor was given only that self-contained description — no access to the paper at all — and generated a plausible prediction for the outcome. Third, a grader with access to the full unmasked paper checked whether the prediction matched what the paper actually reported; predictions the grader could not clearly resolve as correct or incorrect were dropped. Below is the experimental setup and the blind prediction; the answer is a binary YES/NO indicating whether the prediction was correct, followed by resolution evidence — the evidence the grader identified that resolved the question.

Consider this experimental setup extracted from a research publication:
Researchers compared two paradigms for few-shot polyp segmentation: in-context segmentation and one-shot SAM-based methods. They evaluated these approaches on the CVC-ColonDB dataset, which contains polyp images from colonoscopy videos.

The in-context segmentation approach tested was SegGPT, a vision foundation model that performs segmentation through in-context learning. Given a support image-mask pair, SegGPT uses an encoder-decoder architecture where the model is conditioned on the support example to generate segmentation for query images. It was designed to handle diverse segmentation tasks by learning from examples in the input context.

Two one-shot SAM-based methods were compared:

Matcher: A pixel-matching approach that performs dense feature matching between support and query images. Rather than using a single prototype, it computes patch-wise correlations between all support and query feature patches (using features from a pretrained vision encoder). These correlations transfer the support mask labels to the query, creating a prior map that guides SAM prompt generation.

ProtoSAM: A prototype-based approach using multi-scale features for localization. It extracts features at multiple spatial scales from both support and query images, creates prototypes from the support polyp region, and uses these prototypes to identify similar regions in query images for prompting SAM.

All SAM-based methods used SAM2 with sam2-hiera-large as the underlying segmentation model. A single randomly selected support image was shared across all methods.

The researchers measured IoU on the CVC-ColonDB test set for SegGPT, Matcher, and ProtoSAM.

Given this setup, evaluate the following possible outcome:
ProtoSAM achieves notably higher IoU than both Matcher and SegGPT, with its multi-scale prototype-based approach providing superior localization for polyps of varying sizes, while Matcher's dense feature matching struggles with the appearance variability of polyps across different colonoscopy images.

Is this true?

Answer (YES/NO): NO